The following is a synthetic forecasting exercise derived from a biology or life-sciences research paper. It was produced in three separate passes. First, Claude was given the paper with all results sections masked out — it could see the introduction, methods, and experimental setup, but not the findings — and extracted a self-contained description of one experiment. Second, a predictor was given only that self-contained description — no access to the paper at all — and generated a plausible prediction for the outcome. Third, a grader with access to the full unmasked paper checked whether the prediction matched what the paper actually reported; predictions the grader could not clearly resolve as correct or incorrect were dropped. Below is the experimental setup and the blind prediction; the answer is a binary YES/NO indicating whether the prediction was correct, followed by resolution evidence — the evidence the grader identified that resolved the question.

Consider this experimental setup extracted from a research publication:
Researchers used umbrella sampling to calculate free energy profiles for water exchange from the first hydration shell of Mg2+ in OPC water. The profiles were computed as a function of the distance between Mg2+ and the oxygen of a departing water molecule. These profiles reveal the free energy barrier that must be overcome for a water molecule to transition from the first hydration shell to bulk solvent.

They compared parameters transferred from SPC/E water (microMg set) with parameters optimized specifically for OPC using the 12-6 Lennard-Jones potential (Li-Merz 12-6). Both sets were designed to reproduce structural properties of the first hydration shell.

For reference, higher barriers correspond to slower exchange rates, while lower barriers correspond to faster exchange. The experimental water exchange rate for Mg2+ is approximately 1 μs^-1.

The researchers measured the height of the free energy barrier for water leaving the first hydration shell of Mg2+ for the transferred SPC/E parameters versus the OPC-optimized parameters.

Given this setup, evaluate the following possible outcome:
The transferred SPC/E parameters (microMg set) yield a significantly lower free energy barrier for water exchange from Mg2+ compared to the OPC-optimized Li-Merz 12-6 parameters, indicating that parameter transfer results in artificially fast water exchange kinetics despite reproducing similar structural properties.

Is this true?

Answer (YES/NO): NO